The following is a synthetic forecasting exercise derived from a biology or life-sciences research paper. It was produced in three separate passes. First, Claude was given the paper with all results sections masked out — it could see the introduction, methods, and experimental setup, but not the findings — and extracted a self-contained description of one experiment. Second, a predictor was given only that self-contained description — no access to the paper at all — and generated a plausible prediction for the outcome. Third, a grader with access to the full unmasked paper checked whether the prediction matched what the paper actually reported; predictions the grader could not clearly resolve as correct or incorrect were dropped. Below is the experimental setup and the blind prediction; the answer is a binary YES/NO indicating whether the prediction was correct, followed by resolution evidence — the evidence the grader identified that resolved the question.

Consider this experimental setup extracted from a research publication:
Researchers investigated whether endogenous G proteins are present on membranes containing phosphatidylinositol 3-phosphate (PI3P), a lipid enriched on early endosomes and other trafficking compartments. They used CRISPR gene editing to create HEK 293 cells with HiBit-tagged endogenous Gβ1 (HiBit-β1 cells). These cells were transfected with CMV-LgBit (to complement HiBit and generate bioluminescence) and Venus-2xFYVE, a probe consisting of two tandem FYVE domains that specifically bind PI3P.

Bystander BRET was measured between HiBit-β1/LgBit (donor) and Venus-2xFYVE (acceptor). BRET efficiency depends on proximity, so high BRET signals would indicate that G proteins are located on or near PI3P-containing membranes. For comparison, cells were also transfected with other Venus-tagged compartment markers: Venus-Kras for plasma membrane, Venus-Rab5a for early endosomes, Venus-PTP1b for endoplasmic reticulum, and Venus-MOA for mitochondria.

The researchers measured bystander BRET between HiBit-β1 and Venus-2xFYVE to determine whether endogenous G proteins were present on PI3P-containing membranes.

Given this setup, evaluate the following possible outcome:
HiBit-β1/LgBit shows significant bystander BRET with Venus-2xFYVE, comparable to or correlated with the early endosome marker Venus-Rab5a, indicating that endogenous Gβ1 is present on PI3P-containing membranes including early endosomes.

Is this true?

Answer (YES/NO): YES